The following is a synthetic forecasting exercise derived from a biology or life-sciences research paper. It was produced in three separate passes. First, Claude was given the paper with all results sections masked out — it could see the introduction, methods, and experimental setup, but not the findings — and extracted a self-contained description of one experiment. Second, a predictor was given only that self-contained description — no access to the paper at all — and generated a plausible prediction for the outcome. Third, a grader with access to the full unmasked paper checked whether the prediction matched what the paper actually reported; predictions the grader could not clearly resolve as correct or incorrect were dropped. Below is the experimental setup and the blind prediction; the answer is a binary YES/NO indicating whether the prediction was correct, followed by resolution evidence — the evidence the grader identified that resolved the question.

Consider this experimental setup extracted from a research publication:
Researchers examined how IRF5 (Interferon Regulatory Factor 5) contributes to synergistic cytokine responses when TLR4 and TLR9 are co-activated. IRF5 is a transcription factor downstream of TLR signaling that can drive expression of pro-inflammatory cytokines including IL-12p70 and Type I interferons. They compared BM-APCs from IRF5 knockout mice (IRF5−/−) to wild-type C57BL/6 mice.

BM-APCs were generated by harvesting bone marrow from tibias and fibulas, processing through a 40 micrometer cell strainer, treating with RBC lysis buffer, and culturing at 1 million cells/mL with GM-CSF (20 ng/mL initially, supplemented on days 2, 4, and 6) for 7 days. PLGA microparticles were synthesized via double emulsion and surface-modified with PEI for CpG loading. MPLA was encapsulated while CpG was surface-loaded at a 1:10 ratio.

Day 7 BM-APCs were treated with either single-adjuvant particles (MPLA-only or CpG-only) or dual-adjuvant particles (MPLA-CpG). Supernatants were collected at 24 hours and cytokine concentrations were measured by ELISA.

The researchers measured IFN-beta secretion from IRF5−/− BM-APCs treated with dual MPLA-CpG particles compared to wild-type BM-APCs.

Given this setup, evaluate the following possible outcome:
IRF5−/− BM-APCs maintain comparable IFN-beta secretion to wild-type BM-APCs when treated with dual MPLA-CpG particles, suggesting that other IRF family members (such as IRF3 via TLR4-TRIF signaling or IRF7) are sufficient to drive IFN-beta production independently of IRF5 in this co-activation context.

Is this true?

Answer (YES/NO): NO